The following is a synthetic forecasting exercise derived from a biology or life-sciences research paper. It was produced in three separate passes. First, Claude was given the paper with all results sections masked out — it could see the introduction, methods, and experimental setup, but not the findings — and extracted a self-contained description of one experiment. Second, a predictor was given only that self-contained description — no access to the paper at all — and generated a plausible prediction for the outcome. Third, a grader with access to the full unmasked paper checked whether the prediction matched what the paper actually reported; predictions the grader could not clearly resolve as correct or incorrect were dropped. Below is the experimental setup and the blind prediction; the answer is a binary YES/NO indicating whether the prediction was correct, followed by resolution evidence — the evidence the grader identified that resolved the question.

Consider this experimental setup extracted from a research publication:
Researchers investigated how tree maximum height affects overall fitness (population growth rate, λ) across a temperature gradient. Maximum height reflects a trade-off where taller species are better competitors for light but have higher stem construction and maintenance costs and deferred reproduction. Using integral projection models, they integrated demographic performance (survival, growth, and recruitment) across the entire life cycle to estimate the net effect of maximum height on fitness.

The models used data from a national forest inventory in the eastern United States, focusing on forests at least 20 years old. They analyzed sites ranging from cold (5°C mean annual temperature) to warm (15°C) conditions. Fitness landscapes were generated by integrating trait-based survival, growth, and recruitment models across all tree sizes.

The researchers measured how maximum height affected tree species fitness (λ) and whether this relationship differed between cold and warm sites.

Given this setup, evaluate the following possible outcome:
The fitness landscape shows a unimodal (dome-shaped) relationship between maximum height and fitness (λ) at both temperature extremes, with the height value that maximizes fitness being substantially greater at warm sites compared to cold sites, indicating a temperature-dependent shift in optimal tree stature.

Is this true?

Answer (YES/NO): NO